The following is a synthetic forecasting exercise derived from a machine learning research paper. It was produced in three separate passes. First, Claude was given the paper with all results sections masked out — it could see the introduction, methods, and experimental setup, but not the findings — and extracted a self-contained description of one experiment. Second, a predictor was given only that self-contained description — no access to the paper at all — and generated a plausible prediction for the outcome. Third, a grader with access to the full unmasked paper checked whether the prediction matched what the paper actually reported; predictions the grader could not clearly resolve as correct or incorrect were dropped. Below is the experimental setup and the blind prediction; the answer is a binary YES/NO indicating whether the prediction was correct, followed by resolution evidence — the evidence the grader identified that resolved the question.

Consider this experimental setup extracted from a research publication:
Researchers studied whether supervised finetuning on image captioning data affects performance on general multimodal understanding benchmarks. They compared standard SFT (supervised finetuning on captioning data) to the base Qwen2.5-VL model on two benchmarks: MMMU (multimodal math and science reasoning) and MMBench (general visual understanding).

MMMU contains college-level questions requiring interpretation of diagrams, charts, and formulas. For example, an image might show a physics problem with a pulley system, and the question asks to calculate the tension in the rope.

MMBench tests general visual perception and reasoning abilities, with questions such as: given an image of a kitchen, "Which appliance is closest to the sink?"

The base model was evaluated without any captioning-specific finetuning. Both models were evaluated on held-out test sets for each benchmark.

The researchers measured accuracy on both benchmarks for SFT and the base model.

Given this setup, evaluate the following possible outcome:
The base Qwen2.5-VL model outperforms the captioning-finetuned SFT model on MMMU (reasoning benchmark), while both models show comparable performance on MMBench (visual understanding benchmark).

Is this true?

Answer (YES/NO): NO